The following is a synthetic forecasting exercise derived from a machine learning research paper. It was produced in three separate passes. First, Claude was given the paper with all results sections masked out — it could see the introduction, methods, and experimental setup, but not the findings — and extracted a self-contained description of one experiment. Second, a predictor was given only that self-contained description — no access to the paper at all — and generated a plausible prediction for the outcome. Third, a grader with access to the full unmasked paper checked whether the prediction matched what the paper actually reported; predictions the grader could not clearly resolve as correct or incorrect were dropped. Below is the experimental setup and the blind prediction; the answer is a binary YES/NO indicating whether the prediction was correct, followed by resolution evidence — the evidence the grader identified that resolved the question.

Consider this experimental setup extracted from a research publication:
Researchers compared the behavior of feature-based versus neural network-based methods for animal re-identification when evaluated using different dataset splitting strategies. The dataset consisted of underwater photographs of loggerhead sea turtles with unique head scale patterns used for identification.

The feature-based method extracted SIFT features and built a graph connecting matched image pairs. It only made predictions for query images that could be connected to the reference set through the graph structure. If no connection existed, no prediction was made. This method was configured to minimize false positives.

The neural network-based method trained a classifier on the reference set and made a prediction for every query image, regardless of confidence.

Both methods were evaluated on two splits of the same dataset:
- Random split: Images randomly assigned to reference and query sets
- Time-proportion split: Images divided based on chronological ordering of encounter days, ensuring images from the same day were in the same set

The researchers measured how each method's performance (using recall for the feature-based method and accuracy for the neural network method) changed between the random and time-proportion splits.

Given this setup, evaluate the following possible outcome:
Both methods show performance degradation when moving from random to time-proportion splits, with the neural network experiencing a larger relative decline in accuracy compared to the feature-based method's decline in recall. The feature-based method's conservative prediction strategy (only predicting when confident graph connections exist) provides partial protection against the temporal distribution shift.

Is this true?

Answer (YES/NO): NO